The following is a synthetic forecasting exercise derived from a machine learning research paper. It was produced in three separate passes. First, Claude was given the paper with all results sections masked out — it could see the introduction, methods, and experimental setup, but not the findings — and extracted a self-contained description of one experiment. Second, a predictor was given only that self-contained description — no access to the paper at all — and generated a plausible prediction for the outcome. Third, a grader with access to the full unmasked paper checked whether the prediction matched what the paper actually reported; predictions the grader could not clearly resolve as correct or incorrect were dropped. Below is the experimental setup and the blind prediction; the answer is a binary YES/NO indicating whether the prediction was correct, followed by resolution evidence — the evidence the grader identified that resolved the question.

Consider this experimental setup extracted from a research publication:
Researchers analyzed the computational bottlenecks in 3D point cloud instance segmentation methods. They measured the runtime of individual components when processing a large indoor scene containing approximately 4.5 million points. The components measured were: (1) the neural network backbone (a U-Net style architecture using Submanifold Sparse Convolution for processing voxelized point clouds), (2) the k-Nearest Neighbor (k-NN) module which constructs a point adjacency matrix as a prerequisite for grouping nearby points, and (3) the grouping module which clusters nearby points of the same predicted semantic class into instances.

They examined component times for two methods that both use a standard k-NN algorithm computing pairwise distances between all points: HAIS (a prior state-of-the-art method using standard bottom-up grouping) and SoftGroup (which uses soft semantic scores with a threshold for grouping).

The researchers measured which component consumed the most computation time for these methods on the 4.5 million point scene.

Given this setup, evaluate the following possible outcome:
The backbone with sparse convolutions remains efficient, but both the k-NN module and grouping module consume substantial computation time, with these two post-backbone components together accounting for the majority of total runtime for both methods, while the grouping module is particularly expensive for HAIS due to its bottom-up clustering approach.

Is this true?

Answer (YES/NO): NO